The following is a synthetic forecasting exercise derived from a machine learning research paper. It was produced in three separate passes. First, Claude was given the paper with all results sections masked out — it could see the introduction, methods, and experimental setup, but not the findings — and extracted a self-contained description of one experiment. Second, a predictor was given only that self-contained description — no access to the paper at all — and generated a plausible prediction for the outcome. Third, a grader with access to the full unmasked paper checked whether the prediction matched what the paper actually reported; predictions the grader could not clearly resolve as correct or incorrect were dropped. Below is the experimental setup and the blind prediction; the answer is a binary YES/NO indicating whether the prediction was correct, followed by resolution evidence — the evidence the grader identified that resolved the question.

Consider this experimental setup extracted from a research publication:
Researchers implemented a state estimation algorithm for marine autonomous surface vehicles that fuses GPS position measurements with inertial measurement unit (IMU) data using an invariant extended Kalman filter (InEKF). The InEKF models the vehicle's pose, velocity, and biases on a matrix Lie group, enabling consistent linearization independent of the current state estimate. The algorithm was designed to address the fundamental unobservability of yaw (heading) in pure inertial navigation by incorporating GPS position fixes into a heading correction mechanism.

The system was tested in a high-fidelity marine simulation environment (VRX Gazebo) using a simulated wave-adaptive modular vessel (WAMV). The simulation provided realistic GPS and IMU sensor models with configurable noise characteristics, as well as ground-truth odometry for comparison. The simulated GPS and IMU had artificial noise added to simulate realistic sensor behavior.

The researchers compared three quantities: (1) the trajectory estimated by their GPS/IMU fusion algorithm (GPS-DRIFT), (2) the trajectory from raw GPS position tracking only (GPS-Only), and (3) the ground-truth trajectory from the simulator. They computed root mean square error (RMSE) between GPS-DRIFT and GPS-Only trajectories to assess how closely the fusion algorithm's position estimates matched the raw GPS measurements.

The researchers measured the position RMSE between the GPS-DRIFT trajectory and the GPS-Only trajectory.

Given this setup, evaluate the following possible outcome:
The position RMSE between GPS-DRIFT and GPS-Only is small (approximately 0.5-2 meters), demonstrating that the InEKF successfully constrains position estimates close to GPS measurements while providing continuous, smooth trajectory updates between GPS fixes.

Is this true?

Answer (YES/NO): NO